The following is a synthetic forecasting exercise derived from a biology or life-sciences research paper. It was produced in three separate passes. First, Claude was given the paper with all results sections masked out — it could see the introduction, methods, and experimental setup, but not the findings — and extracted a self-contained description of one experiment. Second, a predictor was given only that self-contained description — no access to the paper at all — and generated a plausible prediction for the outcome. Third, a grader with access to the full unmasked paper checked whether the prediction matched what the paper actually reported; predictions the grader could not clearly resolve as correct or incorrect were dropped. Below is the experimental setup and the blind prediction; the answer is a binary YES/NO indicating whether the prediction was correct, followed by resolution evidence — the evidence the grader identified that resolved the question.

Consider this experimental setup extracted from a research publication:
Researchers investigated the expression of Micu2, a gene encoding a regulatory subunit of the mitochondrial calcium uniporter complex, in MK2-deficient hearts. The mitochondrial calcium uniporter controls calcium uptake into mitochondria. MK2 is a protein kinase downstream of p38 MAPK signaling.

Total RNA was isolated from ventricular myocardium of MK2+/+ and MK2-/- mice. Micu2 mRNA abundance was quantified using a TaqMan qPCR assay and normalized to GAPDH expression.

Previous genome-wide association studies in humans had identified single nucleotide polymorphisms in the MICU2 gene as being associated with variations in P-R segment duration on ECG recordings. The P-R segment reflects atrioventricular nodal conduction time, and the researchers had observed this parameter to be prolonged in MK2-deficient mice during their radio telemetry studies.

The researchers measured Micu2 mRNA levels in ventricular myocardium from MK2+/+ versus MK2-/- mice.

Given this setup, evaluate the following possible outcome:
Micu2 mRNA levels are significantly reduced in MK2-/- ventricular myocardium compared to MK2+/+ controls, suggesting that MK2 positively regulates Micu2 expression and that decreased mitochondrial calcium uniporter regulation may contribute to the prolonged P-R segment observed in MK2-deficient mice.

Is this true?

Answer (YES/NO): YES